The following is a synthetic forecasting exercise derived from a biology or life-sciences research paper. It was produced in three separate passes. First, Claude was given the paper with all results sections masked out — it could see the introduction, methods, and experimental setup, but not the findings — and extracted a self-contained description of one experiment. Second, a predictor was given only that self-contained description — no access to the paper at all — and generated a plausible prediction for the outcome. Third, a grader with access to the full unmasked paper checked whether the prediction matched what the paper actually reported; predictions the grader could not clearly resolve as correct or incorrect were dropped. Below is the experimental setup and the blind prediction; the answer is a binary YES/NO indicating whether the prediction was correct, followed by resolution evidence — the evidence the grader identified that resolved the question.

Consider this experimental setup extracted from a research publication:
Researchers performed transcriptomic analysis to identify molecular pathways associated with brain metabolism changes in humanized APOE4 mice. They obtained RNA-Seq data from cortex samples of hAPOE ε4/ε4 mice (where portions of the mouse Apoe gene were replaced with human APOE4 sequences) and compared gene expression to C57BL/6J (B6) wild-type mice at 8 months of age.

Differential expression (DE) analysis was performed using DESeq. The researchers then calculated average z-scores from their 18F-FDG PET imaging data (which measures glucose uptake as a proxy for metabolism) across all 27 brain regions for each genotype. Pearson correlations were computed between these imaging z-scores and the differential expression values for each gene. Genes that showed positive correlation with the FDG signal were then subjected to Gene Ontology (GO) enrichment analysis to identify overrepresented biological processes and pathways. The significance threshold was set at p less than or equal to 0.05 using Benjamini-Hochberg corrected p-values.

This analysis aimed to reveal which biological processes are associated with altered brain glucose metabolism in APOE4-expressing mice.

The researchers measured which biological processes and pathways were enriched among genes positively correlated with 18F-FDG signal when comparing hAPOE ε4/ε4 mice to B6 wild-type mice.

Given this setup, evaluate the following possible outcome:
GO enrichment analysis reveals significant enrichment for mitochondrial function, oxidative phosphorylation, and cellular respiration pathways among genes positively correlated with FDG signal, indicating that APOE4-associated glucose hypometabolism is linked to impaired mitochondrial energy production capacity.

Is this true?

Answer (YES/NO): YES